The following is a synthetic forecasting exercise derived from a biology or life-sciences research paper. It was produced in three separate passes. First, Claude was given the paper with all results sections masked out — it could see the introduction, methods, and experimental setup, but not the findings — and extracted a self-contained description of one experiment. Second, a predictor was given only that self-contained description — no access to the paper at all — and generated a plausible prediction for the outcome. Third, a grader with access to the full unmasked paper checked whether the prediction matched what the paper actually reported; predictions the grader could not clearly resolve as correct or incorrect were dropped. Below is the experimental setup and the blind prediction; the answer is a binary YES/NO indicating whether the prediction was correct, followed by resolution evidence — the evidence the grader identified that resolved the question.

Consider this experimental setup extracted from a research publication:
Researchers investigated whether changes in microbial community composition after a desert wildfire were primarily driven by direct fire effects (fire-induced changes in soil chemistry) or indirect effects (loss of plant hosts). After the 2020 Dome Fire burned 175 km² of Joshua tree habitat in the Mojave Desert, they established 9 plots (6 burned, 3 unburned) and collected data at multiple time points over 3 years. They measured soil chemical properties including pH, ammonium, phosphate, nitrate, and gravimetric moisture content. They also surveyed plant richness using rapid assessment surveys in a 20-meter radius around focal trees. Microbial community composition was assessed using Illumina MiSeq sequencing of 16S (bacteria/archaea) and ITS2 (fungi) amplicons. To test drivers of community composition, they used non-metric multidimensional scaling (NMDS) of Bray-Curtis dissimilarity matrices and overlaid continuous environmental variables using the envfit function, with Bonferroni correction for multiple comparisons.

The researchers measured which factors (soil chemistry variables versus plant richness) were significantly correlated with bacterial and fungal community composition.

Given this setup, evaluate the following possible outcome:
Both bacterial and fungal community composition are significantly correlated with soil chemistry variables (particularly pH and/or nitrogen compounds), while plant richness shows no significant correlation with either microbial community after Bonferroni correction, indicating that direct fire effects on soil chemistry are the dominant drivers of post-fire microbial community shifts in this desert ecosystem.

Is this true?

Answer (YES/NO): NO